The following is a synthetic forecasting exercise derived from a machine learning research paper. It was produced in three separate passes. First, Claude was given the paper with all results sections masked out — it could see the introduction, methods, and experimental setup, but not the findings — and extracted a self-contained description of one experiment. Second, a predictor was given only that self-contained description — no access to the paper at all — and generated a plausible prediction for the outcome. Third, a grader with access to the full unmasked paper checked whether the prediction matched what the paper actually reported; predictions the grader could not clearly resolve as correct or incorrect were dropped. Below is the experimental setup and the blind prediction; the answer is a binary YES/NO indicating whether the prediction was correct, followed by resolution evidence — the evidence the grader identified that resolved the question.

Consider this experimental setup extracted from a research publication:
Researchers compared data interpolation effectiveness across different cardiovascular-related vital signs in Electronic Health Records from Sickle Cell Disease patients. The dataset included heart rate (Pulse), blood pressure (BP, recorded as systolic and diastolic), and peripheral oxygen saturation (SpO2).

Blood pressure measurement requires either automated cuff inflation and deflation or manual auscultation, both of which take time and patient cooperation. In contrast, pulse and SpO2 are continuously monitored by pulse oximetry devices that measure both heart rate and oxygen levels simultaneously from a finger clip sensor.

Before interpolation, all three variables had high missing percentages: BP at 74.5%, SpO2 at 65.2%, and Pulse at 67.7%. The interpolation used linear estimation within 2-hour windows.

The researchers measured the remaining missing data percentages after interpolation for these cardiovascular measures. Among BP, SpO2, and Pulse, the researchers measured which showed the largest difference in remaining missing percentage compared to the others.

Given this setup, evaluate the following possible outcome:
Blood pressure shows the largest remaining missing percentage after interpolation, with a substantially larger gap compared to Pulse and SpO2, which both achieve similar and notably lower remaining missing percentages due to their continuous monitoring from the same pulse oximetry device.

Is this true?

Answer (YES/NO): NO